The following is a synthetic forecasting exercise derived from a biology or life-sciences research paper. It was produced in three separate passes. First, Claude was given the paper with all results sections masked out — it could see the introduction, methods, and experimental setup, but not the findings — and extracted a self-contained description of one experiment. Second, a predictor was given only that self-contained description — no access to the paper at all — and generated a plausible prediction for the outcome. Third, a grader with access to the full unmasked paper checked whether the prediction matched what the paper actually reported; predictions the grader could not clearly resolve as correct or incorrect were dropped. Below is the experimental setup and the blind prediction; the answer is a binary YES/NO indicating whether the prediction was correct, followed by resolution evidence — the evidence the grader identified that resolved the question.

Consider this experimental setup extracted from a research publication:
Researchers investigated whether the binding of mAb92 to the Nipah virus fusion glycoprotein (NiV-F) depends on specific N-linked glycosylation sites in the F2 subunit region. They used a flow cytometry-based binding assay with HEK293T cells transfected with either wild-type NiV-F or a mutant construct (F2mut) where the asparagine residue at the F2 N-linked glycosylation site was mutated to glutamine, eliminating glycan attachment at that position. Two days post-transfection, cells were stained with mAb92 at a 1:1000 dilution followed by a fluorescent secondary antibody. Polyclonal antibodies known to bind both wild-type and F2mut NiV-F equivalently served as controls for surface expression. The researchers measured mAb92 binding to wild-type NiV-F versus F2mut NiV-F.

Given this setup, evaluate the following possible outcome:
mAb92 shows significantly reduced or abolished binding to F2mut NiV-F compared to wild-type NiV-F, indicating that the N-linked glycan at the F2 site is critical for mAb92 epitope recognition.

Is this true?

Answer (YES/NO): NO